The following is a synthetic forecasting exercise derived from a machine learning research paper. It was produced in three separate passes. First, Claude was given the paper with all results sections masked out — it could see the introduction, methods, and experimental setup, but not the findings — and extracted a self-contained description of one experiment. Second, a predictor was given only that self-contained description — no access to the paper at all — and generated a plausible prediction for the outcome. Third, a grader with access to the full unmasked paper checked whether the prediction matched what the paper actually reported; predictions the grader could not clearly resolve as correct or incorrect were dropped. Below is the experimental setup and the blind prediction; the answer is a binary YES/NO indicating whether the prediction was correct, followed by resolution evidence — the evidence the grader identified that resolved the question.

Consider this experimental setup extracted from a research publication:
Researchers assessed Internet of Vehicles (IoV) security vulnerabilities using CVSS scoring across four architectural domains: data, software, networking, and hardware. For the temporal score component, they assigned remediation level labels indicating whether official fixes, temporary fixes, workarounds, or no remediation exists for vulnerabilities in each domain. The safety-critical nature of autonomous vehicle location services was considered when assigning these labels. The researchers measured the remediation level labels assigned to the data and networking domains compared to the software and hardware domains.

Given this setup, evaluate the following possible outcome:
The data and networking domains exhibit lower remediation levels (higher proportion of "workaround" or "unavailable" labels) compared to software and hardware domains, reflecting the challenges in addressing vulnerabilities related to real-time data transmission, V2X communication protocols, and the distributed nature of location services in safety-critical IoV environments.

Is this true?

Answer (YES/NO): NO